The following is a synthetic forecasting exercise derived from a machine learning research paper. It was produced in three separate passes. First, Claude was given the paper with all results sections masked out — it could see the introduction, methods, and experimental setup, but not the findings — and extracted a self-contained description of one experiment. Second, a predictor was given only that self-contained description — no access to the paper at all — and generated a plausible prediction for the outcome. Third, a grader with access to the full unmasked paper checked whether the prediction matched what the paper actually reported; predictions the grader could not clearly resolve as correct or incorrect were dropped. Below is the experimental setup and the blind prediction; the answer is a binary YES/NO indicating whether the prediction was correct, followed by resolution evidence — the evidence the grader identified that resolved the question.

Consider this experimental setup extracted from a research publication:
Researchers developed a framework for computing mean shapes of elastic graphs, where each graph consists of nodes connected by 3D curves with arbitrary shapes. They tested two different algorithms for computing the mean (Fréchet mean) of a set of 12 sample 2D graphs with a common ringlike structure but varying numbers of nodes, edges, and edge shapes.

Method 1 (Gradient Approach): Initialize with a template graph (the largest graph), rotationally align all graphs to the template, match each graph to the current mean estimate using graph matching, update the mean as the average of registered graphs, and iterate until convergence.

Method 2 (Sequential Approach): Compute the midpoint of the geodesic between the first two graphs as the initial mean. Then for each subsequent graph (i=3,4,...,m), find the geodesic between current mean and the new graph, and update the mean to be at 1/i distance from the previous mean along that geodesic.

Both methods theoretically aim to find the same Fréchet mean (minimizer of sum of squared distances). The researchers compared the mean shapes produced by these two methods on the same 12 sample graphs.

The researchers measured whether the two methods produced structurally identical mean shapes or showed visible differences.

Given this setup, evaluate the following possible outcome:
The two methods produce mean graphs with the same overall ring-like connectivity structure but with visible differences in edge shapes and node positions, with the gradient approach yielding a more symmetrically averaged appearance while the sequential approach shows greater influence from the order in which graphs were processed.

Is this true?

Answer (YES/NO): NO